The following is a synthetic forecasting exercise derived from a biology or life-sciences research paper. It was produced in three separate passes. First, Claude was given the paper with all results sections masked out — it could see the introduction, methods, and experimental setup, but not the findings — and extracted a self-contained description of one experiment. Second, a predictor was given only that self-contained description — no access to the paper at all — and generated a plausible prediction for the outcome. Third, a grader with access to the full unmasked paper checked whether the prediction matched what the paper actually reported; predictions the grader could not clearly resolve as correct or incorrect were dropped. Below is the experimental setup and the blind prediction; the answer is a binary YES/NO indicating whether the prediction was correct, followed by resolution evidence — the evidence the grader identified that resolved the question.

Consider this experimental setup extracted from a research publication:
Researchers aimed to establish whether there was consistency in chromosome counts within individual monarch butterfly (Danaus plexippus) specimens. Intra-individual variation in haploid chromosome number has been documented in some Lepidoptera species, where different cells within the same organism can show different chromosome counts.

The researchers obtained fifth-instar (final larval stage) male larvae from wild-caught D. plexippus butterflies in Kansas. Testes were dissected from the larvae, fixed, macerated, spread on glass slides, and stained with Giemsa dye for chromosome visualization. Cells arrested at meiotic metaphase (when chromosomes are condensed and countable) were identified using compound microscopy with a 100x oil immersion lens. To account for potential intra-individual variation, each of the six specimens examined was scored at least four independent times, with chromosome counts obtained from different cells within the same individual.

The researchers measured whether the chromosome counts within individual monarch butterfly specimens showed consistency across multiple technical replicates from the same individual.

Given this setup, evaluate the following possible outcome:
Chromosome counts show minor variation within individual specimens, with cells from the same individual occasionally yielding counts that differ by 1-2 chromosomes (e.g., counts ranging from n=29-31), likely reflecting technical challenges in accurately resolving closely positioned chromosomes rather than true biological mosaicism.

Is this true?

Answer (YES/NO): NO